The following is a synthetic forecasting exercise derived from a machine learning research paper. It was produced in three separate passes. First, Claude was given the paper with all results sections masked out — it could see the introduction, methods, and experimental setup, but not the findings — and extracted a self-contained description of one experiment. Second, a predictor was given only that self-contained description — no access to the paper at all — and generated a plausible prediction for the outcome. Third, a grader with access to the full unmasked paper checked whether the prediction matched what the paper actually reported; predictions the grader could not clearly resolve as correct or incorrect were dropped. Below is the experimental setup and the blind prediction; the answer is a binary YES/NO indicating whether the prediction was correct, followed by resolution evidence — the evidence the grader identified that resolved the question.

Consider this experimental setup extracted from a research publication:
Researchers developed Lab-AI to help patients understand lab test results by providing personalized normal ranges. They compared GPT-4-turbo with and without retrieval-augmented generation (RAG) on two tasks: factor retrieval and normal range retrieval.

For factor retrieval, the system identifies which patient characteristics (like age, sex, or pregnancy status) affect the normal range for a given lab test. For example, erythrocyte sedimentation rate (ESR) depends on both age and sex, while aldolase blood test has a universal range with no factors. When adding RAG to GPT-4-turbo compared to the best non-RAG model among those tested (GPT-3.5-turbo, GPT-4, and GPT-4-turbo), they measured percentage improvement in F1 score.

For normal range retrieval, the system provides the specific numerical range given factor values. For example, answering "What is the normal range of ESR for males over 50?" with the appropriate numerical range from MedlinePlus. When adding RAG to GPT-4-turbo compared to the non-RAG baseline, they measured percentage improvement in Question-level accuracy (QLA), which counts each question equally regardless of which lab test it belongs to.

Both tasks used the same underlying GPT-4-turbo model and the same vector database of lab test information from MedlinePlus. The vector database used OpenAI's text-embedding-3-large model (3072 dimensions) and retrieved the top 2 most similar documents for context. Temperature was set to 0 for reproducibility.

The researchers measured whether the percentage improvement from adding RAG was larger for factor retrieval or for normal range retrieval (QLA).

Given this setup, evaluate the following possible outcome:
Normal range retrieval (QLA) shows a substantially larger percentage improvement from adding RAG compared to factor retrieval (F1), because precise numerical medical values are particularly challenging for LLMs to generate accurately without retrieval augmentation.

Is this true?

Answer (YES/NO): YES